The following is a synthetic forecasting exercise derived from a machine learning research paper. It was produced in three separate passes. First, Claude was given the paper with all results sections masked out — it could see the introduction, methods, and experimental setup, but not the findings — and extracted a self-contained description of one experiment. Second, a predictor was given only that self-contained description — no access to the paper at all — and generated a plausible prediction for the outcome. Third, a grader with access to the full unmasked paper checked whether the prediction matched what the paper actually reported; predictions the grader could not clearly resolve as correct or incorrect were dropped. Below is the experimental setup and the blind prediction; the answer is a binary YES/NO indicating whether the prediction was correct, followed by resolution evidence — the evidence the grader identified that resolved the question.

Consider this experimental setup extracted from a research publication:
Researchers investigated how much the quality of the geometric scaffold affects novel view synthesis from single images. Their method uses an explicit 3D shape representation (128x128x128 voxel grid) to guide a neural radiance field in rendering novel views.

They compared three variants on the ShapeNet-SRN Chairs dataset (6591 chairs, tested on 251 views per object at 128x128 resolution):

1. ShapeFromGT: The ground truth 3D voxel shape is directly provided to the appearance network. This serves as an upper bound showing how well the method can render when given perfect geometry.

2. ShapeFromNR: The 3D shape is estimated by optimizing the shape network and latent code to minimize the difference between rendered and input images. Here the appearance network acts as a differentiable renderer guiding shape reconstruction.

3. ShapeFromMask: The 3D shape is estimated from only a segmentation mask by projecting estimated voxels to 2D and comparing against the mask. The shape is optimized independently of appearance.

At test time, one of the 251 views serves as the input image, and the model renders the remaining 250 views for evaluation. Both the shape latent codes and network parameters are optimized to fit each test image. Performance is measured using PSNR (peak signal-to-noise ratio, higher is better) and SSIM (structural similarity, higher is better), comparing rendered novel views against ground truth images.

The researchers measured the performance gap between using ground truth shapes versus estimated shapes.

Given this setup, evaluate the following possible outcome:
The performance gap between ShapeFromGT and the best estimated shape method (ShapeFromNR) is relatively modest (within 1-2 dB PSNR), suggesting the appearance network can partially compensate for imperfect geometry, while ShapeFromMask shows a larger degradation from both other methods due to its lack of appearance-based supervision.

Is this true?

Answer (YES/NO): NO